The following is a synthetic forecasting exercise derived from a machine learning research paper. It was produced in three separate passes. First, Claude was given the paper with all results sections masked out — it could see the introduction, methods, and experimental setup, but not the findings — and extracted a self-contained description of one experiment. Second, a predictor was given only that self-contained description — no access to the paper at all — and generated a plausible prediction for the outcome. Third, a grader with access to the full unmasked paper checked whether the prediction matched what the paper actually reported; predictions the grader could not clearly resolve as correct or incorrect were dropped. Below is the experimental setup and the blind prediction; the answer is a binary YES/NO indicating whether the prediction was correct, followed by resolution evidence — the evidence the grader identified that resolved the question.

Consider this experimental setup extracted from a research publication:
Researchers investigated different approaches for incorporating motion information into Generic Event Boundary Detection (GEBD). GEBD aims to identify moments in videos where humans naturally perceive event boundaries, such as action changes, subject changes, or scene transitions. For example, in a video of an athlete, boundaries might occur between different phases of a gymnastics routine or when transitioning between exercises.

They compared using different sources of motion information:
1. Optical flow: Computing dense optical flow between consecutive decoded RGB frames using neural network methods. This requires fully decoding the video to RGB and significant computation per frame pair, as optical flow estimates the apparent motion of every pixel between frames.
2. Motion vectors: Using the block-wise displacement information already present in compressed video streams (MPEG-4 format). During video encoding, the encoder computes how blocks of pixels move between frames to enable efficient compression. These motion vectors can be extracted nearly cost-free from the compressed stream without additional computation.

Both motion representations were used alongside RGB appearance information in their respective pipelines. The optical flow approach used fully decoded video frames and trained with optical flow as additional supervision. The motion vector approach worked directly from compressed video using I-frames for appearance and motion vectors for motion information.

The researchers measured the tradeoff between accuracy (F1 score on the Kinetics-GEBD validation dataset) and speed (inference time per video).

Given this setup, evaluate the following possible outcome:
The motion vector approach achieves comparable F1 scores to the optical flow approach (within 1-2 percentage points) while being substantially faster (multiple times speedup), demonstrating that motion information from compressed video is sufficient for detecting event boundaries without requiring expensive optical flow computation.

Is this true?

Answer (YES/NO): NO